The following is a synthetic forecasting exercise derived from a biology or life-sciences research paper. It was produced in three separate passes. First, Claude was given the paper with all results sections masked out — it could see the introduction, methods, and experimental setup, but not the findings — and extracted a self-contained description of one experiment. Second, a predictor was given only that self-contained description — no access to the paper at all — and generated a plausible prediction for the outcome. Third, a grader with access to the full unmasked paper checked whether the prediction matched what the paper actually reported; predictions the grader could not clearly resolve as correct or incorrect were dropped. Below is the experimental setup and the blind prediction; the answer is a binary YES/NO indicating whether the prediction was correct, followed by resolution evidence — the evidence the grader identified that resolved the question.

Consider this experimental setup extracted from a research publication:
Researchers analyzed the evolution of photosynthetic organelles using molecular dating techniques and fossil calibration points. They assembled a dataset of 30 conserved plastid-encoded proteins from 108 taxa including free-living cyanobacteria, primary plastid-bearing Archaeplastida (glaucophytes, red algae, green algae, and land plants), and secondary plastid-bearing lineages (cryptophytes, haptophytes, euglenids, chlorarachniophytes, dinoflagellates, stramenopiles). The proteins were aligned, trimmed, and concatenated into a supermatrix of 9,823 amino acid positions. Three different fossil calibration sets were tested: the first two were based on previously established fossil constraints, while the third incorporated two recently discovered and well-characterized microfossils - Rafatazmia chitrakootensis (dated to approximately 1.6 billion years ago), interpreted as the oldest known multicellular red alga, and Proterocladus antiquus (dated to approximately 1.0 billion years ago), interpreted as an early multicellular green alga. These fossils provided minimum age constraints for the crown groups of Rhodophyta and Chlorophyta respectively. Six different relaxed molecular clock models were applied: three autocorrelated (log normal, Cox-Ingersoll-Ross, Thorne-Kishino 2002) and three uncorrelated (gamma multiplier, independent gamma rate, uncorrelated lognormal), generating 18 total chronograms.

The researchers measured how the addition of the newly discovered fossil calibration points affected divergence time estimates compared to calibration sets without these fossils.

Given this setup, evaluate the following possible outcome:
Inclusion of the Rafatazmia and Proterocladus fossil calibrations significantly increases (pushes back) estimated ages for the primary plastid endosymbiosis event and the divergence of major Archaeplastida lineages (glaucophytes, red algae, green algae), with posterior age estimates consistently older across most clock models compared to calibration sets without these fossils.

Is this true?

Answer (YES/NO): YES